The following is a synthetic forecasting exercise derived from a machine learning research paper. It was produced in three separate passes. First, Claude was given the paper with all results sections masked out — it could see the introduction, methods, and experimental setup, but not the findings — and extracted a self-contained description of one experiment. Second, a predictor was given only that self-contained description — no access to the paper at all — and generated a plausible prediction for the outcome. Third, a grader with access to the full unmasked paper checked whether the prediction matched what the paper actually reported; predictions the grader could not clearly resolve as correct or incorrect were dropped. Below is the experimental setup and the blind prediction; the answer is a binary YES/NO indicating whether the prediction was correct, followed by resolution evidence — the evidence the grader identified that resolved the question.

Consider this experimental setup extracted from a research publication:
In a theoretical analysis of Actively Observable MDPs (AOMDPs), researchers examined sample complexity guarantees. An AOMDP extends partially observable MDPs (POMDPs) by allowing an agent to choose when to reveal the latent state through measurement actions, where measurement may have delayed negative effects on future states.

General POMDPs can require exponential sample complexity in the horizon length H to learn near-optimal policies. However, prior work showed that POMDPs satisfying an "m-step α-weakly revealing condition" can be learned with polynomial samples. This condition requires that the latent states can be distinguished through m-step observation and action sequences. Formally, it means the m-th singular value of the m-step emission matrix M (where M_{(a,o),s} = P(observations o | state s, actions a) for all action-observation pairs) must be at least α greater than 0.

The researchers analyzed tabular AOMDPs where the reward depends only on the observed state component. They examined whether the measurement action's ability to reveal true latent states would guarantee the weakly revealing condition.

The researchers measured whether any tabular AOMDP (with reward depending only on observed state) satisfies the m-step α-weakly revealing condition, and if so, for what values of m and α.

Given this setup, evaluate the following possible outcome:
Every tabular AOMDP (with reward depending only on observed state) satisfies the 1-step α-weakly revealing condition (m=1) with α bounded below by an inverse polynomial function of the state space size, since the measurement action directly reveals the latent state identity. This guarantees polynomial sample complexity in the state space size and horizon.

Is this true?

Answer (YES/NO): NO